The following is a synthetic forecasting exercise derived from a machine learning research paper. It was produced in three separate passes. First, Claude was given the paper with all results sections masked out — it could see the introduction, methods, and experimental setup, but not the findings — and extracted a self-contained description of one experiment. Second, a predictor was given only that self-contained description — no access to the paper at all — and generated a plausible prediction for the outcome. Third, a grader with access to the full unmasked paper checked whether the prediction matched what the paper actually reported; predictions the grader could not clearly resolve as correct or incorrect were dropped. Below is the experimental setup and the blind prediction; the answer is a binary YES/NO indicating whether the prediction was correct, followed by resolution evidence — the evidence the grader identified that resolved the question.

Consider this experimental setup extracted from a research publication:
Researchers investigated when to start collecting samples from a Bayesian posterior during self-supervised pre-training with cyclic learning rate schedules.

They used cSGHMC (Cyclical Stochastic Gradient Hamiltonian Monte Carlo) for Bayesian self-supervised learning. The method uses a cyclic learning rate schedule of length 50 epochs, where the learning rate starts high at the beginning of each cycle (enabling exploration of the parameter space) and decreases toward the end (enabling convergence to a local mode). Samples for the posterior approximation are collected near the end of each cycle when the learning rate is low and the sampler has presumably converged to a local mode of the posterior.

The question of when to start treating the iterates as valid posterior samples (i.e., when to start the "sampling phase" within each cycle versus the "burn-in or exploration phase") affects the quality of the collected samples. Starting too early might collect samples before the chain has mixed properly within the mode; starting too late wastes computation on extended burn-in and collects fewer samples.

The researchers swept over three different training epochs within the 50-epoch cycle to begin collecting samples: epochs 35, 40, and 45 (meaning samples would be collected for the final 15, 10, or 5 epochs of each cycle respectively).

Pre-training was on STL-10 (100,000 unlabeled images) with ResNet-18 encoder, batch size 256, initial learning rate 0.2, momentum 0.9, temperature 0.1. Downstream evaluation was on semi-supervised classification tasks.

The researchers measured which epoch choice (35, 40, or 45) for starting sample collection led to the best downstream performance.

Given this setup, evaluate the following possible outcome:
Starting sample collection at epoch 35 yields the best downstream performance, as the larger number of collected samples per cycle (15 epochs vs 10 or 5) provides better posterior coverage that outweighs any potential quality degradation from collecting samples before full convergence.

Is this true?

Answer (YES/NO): NO